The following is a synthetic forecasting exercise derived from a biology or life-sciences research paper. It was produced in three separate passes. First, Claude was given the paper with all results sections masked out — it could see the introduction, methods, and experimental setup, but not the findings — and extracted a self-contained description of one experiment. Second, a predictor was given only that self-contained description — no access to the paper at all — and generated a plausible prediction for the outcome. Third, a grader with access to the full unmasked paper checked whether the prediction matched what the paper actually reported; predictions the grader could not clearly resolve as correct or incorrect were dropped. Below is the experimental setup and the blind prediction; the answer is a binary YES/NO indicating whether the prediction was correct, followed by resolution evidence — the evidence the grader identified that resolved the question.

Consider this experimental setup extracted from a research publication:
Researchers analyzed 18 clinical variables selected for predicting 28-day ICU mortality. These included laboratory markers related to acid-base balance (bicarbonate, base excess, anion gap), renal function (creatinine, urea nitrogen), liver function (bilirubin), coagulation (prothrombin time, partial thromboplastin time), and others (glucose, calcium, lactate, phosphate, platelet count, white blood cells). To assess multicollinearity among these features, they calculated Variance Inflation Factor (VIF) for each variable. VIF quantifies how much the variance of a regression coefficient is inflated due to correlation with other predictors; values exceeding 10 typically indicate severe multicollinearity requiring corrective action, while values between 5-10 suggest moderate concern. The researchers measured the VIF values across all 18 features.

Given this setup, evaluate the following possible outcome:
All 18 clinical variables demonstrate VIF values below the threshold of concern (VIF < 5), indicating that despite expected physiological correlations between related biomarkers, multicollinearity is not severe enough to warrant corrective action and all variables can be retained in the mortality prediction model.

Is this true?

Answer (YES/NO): YES